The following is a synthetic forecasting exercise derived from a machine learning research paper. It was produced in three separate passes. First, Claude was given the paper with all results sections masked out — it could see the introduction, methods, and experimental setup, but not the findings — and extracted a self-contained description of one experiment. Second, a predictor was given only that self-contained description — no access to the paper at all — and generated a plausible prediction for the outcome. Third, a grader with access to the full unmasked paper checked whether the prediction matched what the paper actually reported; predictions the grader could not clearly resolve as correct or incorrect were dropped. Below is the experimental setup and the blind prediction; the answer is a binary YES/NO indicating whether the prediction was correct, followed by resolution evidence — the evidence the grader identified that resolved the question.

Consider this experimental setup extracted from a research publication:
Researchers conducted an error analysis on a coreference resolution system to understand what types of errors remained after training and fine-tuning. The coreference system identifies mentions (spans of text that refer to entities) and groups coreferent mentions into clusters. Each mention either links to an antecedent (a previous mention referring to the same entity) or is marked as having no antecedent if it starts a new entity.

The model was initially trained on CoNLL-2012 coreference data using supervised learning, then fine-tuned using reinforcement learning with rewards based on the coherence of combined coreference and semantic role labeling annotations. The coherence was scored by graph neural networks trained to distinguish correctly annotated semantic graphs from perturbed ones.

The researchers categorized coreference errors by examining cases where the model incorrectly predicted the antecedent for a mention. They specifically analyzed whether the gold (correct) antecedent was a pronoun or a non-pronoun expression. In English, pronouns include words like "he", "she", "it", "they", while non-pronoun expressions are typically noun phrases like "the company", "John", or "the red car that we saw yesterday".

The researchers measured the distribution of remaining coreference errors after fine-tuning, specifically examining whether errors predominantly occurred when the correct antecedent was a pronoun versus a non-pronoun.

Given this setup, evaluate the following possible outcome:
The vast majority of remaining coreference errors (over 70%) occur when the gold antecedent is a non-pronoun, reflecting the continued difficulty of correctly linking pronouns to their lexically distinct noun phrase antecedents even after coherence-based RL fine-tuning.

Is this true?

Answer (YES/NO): NO